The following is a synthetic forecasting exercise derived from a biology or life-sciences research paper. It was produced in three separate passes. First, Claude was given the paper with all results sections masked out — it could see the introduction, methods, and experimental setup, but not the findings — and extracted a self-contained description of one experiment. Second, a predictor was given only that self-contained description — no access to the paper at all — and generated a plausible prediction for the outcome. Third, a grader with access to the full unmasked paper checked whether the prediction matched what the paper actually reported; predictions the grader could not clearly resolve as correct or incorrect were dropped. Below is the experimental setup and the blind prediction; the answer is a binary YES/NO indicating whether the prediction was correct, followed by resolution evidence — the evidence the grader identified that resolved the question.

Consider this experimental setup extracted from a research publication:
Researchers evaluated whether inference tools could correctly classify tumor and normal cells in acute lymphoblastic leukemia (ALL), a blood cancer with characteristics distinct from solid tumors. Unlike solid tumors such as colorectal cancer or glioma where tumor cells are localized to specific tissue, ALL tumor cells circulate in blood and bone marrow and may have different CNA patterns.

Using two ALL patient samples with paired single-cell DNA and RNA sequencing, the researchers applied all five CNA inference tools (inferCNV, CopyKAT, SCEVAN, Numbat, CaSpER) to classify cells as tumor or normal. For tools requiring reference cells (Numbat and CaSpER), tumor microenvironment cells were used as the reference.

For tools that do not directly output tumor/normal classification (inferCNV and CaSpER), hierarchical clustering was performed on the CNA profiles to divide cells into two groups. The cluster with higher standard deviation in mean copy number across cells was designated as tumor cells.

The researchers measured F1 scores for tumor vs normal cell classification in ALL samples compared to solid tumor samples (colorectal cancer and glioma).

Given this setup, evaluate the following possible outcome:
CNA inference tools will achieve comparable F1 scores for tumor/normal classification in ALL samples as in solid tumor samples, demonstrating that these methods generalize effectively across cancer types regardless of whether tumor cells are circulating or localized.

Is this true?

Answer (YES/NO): NO